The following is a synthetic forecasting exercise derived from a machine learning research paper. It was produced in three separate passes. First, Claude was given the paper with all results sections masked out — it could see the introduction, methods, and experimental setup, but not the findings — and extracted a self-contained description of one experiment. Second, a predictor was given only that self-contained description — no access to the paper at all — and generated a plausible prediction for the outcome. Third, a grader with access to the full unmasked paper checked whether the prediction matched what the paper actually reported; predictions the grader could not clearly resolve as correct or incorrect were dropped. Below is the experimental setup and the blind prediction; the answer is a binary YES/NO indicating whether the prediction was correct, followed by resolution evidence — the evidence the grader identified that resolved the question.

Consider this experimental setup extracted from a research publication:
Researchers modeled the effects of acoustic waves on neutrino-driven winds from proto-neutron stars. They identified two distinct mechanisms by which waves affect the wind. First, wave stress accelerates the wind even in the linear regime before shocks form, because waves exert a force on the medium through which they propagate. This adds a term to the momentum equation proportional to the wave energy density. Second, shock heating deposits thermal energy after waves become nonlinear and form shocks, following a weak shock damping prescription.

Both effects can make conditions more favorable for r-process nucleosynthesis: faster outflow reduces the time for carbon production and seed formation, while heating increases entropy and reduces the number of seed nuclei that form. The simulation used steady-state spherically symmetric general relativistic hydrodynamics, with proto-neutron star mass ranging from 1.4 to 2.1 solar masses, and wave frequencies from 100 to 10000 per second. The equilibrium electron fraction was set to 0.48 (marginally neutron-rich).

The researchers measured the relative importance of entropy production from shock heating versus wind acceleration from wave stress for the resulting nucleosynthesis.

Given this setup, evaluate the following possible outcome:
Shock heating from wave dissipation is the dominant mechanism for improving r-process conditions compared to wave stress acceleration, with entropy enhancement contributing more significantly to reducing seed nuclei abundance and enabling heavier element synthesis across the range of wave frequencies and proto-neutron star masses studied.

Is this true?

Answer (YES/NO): NO